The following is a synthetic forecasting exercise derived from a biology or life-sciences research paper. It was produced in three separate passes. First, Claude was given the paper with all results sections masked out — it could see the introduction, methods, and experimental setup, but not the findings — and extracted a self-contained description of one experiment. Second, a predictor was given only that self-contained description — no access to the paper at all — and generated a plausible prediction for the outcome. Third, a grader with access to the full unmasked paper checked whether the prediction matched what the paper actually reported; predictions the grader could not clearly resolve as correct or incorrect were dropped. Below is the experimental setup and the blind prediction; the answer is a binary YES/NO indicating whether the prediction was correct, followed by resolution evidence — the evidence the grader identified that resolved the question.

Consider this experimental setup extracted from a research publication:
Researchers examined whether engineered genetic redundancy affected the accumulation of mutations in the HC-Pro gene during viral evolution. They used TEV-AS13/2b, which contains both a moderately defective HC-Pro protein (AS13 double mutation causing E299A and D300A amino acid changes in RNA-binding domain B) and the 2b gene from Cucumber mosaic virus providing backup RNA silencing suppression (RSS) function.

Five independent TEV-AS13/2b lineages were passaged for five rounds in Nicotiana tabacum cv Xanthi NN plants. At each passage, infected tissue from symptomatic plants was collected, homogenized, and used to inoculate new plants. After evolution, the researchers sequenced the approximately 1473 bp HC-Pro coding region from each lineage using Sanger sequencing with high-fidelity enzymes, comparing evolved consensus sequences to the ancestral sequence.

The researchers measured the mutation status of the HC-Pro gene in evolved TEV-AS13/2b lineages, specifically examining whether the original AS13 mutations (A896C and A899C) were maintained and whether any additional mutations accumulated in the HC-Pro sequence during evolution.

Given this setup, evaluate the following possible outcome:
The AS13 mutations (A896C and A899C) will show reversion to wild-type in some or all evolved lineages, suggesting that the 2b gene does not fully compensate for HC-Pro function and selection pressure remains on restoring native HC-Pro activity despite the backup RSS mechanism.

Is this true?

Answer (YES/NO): NO